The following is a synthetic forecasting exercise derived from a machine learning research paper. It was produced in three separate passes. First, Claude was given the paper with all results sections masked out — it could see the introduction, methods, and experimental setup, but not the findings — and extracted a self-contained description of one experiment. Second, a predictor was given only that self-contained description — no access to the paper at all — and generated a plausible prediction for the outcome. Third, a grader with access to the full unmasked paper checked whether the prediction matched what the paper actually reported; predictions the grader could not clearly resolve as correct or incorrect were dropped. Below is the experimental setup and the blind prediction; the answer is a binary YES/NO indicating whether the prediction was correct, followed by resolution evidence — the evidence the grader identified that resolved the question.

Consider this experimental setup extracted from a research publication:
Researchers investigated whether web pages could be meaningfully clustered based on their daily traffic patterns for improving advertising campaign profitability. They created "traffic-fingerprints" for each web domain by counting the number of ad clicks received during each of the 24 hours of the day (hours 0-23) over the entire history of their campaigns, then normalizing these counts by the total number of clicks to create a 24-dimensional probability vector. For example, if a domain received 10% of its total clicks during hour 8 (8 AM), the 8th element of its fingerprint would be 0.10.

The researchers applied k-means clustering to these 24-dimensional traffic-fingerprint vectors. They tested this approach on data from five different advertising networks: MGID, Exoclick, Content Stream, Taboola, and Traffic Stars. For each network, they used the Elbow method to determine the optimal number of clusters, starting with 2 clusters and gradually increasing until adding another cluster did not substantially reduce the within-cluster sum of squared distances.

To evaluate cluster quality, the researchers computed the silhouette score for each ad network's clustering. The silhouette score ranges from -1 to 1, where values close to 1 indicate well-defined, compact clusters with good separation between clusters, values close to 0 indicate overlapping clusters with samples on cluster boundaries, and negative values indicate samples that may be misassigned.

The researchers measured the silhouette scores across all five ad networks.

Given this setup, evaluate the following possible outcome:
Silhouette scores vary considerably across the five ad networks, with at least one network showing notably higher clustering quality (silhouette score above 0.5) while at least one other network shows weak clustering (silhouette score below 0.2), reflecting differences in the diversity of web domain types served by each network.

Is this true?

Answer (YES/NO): NO